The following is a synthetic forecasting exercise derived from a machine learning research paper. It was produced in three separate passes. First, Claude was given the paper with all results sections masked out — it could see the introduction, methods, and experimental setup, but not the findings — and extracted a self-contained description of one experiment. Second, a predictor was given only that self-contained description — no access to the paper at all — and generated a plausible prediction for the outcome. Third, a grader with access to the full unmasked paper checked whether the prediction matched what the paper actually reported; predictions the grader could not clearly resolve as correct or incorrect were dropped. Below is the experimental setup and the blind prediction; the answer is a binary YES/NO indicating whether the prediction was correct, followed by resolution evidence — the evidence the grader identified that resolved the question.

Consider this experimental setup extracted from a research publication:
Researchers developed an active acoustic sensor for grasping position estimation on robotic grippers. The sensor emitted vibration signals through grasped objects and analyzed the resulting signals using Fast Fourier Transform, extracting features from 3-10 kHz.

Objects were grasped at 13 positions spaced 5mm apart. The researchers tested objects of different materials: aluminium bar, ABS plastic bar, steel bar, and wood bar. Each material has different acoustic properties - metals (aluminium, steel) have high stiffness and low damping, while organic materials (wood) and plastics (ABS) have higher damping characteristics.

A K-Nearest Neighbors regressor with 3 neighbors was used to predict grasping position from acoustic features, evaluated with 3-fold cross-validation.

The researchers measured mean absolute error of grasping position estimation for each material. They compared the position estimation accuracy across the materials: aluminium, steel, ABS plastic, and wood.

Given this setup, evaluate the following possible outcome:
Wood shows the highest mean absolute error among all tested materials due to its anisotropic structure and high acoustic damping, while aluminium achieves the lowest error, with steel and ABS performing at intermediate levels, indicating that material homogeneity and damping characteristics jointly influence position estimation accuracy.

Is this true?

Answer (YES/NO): NO